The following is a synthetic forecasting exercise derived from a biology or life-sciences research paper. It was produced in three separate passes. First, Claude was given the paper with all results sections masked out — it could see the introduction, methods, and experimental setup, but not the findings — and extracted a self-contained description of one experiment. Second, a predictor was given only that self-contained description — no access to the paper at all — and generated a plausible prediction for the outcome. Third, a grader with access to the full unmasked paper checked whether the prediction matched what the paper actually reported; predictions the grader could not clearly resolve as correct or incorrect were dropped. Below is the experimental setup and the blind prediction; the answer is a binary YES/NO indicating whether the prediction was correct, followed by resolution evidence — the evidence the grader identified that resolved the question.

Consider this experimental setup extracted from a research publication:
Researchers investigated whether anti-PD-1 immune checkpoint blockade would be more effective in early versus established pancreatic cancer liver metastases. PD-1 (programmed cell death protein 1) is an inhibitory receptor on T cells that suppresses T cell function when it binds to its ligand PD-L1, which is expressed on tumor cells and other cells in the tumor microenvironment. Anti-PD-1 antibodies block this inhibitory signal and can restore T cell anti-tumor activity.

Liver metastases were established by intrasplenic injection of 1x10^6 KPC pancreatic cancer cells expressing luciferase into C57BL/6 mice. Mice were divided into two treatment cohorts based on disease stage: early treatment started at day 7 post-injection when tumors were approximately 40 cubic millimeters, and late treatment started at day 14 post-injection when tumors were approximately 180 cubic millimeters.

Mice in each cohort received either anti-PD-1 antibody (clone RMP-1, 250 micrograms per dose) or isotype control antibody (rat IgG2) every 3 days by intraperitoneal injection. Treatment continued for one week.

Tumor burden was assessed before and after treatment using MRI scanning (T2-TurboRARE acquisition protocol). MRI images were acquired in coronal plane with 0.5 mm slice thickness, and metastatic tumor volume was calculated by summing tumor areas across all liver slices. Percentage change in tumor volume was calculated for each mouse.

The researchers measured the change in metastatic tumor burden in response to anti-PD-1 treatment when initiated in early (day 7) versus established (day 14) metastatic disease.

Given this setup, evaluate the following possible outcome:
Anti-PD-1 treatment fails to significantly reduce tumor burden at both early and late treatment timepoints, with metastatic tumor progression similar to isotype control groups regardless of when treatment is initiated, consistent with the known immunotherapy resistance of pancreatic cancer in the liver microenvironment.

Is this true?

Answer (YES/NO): NO